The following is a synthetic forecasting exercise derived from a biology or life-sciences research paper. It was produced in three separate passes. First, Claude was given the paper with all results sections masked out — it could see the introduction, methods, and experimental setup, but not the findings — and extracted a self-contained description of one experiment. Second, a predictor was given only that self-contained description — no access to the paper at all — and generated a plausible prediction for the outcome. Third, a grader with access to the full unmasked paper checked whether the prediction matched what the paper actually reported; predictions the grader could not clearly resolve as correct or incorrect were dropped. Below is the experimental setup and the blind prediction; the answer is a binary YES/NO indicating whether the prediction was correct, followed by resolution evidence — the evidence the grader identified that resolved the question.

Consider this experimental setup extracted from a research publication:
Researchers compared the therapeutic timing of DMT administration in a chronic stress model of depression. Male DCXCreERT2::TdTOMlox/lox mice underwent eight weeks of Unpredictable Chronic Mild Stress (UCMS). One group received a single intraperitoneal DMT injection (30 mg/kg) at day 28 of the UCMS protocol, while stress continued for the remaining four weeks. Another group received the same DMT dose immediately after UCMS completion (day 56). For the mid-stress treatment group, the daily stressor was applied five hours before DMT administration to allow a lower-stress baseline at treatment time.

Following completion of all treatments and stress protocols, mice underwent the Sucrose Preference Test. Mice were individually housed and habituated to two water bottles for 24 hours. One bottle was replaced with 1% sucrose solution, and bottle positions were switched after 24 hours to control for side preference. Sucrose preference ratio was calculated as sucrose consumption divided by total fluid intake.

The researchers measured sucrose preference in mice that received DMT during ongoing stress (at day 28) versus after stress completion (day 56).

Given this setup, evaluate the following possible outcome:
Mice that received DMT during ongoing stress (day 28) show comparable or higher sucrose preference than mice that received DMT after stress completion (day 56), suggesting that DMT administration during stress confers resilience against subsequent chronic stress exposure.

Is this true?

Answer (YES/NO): YES